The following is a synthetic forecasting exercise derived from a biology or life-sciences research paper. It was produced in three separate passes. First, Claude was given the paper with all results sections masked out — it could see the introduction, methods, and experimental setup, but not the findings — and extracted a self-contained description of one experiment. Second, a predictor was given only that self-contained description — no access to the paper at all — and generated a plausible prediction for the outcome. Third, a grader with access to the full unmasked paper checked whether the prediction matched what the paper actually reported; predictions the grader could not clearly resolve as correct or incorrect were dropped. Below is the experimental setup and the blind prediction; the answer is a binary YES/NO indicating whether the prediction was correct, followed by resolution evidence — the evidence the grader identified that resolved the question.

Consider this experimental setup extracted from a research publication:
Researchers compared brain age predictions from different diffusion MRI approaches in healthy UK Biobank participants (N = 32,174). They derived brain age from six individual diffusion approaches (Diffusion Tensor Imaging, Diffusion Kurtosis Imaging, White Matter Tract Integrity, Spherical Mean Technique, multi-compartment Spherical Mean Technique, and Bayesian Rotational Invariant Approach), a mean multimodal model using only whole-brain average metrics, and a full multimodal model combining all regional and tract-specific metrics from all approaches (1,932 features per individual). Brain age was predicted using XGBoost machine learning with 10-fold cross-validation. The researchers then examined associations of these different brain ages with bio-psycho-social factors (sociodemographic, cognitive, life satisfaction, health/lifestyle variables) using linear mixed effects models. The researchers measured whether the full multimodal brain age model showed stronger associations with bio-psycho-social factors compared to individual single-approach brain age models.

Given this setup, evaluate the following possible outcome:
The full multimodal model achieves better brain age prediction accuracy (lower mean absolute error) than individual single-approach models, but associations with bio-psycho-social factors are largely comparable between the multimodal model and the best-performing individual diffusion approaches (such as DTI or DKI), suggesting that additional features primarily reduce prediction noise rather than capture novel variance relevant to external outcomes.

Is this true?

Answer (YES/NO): YES